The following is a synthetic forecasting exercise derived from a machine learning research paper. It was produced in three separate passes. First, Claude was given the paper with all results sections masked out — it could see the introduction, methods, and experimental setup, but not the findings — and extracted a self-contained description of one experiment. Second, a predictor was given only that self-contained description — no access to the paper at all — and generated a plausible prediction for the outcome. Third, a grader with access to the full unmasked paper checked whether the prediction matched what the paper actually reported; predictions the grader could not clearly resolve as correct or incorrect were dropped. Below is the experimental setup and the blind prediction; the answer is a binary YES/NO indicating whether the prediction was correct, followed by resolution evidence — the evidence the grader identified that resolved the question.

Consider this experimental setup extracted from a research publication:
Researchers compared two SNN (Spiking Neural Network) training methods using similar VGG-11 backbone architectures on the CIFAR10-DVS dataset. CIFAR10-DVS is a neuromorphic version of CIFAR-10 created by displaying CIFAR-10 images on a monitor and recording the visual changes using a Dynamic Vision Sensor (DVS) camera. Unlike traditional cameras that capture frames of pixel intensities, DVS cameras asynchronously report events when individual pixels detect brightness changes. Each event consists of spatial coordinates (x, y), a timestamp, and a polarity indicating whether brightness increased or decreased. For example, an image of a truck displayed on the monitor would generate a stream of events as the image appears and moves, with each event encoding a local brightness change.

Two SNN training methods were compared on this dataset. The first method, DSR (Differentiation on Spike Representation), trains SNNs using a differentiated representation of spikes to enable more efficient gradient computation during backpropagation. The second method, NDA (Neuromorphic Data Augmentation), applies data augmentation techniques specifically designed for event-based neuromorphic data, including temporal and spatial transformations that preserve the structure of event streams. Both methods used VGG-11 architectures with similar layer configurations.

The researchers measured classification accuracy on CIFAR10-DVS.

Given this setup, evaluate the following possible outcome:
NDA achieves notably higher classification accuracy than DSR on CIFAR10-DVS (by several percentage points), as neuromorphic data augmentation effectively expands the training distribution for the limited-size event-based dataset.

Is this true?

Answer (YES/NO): YES